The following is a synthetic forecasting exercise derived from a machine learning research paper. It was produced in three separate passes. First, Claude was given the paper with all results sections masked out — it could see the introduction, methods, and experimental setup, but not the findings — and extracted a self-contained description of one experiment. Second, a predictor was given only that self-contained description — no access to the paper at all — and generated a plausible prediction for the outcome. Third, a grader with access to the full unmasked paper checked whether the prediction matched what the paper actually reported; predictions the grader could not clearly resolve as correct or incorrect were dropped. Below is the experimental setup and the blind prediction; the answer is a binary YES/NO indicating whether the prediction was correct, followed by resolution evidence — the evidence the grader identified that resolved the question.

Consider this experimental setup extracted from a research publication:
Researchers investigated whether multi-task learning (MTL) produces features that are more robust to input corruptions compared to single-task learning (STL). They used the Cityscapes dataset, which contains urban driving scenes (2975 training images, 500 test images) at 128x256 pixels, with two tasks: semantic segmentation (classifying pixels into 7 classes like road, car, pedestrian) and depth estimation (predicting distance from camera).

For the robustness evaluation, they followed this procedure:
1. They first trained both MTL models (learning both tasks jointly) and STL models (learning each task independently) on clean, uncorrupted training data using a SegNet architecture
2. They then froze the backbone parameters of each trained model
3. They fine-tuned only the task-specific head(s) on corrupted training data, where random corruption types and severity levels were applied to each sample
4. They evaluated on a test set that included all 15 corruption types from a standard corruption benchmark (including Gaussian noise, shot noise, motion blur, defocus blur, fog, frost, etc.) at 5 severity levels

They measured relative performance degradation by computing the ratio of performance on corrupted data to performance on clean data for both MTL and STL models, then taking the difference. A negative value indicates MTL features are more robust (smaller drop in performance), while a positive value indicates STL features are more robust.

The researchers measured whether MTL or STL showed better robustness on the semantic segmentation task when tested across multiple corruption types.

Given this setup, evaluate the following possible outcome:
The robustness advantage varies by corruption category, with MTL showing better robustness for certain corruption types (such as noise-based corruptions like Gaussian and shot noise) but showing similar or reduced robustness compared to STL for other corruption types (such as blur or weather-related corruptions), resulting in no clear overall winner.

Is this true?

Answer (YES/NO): NO